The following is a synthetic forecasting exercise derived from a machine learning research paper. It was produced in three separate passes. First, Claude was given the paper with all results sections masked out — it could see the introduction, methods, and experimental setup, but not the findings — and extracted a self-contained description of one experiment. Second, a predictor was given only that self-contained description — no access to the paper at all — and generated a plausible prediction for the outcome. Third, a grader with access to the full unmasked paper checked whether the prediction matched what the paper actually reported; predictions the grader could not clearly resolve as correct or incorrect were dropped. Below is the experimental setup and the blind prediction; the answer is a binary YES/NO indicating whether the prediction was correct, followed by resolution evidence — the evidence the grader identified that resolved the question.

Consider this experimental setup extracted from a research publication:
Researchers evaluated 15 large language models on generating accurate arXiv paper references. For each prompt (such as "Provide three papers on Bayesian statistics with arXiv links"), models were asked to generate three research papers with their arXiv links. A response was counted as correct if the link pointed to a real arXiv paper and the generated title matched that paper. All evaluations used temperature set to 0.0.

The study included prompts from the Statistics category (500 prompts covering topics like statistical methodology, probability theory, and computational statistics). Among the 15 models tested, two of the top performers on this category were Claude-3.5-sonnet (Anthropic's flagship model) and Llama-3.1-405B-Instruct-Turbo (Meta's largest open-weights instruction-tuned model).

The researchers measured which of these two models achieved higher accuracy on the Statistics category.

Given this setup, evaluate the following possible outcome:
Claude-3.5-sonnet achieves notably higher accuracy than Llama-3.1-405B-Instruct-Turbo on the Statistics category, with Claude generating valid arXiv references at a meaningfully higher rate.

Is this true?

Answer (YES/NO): NO